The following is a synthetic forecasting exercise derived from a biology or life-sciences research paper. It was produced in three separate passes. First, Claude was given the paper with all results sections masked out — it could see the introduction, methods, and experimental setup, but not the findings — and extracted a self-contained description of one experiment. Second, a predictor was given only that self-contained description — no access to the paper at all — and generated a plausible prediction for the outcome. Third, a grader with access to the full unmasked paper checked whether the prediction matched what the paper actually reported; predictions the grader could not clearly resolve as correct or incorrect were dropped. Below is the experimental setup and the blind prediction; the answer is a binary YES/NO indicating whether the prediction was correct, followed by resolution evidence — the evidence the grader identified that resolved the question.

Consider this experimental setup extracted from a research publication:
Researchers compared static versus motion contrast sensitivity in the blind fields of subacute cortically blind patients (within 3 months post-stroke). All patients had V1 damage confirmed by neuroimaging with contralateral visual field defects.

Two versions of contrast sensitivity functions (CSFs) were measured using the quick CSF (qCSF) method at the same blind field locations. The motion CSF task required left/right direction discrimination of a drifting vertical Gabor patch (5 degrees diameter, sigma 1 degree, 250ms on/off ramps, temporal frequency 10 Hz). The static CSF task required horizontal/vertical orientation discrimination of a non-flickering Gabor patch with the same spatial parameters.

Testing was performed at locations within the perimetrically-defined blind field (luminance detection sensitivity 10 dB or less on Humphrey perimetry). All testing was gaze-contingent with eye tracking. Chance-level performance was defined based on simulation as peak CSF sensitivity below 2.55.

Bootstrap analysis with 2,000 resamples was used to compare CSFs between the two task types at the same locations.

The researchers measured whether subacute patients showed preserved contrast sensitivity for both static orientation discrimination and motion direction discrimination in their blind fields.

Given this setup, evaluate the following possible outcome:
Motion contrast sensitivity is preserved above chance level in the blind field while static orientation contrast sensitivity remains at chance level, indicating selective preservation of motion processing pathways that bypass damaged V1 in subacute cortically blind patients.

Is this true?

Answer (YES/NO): NO